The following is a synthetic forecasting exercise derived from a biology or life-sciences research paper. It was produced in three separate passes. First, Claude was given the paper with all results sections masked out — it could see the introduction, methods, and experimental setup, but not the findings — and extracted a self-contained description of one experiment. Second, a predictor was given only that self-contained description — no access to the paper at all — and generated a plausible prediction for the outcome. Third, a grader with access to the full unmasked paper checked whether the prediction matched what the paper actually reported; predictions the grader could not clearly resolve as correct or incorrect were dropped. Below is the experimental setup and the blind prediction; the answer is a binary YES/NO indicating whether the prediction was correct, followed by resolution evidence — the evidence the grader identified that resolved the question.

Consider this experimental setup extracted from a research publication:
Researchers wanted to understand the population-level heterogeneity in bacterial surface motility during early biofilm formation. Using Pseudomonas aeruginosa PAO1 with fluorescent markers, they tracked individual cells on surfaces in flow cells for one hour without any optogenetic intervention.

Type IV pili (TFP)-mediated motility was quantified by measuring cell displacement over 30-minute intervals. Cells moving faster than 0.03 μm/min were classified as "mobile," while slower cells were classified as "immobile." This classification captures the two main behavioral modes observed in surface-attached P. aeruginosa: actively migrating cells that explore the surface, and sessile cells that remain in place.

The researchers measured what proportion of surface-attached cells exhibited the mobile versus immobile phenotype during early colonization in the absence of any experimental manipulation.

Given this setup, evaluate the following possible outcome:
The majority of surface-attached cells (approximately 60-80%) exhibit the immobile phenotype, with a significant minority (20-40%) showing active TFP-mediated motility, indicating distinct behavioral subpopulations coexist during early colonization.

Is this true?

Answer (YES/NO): NO